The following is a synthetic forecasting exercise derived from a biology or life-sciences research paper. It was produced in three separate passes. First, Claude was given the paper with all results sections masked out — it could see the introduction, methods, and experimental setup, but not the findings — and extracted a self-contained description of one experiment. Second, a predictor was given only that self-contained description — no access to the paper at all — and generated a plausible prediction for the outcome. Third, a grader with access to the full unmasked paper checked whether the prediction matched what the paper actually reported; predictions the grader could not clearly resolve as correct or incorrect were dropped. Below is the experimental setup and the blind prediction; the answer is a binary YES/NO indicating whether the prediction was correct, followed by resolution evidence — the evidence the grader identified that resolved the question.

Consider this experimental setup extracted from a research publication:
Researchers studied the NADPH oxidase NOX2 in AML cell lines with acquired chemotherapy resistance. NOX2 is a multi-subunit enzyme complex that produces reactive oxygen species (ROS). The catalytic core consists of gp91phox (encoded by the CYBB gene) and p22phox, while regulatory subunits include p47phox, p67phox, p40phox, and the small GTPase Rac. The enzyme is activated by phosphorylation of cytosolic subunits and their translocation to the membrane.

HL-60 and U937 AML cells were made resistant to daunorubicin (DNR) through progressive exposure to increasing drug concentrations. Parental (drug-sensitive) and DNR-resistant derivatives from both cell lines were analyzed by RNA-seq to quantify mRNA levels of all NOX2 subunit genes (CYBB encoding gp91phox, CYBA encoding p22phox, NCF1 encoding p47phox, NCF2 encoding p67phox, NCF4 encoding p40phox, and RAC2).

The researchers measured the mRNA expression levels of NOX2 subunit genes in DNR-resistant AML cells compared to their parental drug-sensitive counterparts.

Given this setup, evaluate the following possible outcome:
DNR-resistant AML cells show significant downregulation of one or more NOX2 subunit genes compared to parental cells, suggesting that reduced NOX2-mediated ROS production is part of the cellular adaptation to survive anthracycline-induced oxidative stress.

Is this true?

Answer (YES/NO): NO